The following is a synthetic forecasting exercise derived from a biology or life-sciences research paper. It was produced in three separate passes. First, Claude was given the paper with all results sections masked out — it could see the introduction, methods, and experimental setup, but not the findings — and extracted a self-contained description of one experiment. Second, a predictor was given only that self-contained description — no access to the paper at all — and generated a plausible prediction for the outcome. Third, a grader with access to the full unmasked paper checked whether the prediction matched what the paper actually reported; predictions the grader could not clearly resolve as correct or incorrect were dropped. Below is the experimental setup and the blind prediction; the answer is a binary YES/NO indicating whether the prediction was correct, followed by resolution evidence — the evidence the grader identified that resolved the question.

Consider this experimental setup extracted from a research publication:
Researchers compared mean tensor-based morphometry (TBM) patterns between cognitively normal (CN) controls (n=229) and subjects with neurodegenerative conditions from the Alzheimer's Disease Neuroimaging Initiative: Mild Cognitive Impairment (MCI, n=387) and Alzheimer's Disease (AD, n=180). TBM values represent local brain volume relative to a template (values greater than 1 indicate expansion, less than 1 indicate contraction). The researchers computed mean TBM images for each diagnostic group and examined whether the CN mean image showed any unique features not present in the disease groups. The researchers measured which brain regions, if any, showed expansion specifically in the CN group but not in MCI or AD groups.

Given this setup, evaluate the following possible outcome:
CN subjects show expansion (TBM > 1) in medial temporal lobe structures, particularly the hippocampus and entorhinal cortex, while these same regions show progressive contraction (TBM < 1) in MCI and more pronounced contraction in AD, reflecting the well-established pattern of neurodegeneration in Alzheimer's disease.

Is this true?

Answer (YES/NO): NO